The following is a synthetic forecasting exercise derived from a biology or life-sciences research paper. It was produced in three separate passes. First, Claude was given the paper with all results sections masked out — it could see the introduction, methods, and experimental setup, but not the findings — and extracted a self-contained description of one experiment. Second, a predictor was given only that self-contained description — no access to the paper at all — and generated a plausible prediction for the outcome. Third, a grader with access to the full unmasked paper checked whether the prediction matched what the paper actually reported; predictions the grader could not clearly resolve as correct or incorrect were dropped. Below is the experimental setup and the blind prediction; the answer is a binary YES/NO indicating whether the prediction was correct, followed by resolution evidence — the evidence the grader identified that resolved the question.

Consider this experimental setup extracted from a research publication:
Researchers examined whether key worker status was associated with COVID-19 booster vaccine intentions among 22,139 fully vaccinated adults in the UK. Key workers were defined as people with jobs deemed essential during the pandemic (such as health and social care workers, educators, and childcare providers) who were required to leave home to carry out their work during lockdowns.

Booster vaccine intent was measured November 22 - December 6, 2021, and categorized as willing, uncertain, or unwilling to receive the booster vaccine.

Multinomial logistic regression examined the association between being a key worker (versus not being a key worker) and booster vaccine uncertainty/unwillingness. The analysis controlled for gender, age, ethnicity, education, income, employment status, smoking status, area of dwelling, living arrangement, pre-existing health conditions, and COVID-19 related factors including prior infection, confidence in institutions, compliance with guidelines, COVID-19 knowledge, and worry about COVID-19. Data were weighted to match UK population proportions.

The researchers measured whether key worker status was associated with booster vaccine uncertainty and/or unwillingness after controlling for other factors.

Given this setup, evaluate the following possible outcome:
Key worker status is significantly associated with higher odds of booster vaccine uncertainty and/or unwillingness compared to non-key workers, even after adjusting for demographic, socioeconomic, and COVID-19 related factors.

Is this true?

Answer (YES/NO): NO